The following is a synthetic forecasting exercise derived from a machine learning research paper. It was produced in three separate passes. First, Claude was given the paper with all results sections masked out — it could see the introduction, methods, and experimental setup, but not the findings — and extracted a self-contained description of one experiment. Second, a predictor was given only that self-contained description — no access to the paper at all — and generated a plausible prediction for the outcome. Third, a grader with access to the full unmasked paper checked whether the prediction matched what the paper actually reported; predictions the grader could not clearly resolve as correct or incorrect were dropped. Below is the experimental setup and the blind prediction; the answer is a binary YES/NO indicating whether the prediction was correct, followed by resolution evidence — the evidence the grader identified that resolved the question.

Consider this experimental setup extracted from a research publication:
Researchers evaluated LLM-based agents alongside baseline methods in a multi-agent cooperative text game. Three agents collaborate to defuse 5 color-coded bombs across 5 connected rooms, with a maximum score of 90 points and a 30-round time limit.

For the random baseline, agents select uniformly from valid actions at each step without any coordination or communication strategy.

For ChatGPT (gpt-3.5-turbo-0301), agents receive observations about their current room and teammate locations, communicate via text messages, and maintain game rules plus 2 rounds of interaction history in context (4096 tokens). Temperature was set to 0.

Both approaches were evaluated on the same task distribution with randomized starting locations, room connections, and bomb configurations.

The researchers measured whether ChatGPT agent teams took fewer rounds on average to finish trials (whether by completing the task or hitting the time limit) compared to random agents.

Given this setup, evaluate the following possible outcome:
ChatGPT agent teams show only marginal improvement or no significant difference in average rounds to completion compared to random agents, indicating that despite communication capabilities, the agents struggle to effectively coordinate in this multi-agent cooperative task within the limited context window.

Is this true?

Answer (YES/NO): YES